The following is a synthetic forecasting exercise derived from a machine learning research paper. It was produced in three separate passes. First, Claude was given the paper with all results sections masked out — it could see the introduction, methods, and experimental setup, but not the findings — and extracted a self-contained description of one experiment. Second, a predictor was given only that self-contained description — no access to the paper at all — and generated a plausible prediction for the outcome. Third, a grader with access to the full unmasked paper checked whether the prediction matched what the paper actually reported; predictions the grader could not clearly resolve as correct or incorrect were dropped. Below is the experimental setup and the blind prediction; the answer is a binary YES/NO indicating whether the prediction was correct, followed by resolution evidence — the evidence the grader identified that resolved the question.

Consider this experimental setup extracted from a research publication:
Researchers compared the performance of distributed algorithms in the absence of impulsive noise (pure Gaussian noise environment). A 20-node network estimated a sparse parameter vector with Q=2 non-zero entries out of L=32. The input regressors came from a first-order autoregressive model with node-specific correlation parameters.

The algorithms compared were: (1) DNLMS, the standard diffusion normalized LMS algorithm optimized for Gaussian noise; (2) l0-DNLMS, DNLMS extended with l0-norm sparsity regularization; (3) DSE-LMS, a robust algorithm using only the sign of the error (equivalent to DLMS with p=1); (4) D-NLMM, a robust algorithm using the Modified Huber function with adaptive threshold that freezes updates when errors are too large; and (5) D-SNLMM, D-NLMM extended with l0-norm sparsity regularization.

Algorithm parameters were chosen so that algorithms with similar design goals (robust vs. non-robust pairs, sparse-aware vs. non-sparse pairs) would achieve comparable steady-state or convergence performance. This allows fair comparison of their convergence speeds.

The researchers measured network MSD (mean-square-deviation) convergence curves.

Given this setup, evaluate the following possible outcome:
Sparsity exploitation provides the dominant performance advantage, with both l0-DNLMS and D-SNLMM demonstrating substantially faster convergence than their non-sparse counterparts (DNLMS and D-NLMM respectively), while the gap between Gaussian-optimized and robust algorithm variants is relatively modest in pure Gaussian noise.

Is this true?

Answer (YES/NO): NO